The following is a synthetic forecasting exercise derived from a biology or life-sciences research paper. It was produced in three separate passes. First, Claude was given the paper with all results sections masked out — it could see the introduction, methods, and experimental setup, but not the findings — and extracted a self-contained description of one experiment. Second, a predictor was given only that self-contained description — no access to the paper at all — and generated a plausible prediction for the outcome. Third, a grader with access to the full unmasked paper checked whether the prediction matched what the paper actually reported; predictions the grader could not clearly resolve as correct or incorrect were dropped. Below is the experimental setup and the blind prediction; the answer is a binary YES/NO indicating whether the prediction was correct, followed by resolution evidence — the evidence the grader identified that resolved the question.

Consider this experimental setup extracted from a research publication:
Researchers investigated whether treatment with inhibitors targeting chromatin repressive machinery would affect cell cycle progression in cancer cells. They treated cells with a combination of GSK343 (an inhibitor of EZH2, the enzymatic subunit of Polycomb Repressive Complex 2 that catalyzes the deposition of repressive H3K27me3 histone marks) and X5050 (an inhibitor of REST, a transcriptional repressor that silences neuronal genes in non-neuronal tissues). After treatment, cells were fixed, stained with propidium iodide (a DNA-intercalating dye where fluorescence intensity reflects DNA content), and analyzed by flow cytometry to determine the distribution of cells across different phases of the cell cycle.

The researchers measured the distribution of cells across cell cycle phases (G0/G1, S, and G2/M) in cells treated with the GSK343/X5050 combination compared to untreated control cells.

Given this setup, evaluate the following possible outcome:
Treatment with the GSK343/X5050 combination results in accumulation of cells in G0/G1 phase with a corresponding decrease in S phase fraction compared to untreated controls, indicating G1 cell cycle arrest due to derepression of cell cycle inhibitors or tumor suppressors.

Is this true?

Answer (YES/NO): NO